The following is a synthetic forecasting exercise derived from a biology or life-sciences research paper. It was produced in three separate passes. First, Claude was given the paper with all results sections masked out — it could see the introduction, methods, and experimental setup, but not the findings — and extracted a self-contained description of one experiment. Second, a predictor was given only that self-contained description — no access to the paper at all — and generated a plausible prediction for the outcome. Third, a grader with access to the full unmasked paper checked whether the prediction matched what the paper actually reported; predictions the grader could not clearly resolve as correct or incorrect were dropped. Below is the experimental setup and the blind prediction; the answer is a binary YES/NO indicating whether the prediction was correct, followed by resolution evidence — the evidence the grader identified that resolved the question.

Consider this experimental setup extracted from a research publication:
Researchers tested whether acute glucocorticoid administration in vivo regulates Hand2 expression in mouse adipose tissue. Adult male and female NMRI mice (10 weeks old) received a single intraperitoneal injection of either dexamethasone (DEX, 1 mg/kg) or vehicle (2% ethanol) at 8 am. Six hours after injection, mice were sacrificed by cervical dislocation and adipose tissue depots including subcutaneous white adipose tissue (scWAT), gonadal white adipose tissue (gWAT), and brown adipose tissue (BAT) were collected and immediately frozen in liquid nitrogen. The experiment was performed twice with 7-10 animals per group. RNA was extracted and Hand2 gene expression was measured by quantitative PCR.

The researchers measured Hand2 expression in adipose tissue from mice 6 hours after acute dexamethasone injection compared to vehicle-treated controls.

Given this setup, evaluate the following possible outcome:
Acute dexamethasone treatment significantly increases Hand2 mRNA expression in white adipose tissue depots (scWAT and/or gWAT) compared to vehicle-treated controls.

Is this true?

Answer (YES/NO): YES